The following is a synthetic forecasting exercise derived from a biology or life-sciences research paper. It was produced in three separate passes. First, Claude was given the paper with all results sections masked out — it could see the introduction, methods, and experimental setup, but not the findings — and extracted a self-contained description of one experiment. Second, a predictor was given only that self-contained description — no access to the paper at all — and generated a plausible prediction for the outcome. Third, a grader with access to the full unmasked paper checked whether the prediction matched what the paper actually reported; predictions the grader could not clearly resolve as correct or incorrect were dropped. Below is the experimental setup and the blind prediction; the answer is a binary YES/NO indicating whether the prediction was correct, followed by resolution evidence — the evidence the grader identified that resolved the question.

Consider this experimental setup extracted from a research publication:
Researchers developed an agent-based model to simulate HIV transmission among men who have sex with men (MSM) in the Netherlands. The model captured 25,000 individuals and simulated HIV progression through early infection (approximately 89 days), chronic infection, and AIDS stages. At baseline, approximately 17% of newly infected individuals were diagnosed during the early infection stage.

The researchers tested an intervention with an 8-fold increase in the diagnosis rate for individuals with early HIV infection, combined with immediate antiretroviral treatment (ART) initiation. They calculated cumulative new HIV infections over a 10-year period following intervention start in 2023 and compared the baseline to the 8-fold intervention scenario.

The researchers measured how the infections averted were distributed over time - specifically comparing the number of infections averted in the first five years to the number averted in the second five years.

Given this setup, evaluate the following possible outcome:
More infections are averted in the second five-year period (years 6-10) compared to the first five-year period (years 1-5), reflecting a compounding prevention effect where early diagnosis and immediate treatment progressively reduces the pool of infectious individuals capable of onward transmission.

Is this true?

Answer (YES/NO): NO